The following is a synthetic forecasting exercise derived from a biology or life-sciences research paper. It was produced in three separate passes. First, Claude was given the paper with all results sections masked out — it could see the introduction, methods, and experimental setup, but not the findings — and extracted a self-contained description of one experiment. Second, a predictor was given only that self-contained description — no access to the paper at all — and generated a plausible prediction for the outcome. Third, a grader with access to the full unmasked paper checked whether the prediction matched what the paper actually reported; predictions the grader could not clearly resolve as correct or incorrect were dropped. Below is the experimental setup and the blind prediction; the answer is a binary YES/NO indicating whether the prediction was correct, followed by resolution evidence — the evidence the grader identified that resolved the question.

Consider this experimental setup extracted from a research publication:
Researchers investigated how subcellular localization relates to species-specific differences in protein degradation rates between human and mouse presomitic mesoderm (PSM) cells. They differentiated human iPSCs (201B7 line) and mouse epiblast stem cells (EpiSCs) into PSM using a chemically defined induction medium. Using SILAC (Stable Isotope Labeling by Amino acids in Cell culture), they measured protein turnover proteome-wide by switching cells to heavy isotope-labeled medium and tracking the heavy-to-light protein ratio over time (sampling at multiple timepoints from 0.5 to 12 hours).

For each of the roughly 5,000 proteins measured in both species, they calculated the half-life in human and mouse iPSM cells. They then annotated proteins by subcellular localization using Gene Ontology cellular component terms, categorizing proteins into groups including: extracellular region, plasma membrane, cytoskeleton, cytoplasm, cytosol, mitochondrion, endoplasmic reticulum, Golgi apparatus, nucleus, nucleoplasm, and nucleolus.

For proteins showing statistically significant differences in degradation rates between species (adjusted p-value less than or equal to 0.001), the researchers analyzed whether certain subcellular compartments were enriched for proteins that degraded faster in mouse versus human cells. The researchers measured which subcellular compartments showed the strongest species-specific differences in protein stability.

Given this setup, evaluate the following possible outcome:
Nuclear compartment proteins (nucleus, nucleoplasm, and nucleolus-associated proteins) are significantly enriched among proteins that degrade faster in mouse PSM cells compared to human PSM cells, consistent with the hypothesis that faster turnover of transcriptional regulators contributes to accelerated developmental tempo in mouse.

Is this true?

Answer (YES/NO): NO